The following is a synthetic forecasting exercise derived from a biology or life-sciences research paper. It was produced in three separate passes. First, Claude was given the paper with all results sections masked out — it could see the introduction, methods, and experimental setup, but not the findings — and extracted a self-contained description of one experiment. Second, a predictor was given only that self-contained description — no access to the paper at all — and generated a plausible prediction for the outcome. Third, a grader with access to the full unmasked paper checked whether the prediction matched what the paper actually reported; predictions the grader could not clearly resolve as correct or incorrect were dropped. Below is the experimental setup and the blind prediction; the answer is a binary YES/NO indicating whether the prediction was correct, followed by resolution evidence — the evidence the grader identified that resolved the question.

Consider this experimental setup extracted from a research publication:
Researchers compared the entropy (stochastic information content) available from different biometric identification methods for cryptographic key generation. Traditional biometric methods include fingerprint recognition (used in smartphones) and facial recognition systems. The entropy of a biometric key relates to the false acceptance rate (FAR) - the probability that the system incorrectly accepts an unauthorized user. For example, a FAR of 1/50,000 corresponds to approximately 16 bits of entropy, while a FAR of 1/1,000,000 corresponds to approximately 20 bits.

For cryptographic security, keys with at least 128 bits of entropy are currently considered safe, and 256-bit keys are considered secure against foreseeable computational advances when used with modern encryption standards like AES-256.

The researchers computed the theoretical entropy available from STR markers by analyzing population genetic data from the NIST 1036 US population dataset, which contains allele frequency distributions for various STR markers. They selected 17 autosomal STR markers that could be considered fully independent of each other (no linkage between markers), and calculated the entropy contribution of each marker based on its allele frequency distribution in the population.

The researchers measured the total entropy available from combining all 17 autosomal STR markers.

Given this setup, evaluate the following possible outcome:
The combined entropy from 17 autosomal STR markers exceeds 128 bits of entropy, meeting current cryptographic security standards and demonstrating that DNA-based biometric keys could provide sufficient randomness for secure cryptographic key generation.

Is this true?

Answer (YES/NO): NO